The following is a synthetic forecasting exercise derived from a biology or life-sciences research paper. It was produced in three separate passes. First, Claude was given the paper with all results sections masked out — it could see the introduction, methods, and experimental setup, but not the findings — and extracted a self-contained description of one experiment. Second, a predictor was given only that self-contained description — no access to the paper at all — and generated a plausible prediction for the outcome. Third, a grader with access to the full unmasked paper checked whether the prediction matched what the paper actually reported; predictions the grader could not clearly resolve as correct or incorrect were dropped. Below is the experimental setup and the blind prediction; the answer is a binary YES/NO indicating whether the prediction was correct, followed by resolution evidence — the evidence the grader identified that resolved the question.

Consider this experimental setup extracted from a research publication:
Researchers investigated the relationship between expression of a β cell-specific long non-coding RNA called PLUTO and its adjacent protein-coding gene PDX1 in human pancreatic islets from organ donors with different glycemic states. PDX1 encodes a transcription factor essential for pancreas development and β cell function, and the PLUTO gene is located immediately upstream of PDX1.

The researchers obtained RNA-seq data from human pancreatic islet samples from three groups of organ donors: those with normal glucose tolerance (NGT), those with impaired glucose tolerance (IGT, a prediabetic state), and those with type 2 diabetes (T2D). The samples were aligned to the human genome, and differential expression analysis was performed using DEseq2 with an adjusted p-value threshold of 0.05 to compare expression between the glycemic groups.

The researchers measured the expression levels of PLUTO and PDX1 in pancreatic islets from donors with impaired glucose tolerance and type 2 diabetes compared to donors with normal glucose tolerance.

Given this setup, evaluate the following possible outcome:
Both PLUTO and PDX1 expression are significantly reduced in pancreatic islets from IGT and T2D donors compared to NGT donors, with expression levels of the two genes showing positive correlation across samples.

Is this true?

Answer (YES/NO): NO